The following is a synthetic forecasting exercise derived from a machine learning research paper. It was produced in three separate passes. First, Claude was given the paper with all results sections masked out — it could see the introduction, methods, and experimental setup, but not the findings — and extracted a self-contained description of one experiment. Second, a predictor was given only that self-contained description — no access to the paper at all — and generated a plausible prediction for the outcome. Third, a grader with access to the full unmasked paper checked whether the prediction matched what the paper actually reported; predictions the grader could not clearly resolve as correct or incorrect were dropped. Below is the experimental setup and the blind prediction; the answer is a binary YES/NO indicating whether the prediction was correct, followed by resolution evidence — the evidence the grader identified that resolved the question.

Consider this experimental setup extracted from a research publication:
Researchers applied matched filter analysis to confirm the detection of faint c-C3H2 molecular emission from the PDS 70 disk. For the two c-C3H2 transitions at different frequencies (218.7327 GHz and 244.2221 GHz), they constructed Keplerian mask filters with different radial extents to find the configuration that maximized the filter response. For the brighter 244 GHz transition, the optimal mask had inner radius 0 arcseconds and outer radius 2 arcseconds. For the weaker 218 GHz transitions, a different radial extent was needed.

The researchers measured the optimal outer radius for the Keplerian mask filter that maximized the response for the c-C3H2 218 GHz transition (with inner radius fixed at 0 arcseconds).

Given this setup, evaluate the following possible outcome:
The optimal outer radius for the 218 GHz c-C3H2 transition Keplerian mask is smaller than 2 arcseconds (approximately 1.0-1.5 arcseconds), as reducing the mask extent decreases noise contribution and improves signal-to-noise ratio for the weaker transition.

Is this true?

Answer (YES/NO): YES